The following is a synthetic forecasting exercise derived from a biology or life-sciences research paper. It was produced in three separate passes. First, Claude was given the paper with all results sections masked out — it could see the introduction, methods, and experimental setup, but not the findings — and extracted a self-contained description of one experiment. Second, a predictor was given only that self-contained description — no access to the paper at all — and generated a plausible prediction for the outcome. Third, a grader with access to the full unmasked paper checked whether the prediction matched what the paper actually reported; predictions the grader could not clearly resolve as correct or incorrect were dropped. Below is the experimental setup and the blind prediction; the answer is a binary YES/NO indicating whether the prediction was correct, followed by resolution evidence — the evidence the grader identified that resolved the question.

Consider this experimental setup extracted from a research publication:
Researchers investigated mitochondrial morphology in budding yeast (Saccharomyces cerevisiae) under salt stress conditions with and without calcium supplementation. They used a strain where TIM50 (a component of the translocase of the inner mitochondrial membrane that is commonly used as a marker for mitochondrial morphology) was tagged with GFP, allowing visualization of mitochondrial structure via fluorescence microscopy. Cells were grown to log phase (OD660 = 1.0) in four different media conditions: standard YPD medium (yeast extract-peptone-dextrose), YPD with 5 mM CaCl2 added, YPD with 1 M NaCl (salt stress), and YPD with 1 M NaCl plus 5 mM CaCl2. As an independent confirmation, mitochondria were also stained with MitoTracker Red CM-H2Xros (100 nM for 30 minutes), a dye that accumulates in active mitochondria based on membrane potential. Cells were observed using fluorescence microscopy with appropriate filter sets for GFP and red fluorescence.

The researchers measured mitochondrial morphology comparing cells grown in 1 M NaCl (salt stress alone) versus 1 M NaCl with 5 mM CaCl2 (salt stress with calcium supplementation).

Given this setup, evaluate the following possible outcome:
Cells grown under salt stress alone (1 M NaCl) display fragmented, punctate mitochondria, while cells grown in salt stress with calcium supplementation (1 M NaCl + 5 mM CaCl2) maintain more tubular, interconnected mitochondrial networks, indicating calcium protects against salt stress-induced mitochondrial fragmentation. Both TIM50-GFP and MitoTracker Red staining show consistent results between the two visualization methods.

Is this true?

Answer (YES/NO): NO